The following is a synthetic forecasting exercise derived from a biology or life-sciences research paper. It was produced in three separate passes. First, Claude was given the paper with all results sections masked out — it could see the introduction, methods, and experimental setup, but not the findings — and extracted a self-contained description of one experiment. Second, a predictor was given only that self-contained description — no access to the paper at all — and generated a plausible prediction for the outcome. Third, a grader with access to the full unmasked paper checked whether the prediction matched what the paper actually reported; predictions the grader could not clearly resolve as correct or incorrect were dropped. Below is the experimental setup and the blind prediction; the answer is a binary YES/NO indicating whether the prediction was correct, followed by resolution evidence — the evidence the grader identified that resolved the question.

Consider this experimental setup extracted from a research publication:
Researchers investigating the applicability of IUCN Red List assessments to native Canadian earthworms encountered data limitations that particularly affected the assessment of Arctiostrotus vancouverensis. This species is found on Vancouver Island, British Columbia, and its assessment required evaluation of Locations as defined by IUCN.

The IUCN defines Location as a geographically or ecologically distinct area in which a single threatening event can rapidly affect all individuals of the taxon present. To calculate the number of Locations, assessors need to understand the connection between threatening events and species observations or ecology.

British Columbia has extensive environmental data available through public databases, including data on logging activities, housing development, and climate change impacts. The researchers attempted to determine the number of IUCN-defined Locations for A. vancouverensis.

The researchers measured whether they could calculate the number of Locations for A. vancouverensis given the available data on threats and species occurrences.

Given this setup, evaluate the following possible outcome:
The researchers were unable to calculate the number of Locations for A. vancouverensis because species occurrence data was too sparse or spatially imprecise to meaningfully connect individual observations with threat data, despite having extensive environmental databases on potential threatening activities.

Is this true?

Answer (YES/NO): YES